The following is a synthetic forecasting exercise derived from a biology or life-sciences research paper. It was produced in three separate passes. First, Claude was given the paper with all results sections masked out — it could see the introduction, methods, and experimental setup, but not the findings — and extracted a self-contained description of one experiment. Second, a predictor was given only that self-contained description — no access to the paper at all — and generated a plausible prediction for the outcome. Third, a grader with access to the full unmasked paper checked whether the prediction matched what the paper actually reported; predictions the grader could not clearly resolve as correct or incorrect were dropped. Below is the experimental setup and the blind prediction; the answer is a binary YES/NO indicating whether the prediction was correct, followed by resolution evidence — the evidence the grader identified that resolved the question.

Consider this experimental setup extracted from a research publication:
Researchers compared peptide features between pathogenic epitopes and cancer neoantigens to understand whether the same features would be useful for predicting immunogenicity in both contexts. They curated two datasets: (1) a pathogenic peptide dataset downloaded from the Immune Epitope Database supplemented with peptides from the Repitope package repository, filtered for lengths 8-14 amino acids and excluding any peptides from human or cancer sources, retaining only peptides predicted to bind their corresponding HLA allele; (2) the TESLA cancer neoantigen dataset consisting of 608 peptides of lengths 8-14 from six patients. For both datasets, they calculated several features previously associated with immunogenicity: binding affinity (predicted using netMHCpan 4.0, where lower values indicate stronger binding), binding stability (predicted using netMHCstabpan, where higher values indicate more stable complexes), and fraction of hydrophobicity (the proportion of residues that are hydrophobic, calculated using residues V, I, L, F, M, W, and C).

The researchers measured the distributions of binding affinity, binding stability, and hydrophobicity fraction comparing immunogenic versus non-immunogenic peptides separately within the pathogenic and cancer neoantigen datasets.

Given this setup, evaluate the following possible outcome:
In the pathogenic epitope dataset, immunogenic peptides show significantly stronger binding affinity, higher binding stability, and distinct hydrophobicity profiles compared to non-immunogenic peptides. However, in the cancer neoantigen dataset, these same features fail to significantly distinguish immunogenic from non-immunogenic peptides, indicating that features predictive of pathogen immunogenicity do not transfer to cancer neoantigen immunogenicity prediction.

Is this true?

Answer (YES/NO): NO